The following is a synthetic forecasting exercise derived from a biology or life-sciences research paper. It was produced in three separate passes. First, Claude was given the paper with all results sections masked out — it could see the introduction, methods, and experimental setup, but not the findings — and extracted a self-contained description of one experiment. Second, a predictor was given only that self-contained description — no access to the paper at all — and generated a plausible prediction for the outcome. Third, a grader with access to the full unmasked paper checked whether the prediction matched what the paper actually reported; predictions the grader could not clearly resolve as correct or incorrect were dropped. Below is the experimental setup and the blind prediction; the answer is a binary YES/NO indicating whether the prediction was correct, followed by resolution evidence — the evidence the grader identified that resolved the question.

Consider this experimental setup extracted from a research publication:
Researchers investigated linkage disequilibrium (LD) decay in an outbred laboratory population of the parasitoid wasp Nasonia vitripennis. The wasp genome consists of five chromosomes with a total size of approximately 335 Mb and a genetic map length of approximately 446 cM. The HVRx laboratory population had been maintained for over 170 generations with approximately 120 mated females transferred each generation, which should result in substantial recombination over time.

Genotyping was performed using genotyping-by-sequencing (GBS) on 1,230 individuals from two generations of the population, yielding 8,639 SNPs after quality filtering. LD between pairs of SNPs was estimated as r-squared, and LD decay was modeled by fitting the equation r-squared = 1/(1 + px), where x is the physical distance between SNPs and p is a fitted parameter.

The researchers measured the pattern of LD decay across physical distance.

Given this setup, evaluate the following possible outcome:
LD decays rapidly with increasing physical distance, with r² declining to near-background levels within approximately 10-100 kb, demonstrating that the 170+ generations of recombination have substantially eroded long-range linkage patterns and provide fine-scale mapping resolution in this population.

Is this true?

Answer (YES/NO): NO